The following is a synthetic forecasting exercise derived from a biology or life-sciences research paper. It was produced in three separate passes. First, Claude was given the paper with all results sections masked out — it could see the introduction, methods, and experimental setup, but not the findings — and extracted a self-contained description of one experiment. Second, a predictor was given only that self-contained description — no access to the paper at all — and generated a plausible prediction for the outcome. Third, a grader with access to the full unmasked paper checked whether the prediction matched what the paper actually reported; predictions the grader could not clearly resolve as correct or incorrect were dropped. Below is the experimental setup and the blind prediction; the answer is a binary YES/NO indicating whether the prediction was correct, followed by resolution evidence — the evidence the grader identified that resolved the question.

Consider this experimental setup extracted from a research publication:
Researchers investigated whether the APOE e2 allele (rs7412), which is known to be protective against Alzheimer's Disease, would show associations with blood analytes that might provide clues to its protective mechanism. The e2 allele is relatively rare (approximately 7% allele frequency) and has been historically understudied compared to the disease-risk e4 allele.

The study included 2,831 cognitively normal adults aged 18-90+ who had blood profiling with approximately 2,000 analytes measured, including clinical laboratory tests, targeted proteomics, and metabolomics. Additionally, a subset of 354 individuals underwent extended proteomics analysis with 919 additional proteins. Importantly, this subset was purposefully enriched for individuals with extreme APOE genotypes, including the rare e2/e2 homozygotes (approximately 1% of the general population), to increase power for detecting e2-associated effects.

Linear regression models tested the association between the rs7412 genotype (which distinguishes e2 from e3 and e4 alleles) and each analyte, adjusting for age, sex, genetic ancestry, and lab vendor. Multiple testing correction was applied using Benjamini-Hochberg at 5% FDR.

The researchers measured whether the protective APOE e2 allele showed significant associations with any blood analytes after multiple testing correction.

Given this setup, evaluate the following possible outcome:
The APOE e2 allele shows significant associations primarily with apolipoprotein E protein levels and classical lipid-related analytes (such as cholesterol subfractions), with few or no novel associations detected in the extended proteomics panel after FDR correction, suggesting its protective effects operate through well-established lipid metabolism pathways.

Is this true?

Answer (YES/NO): NO